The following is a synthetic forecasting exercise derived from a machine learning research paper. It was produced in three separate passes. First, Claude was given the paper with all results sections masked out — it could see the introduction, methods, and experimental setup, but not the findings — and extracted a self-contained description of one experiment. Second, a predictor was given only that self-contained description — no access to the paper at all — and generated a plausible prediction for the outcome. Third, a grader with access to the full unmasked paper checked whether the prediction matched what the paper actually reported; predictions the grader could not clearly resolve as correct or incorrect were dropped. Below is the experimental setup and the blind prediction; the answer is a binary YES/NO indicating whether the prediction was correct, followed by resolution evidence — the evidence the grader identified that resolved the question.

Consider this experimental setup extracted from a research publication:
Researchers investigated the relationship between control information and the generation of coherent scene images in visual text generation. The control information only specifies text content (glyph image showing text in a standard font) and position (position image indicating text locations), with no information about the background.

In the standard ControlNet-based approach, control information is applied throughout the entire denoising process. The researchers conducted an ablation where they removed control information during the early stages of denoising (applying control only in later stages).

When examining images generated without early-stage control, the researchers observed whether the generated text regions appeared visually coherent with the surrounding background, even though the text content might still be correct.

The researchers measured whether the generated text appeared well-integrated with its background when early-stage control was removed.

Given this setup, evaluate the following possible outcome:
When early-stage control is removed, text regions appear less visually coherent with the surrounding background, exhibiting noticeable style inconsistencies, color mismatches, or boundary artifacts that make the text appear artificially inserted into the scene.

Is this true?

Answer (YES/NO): YES